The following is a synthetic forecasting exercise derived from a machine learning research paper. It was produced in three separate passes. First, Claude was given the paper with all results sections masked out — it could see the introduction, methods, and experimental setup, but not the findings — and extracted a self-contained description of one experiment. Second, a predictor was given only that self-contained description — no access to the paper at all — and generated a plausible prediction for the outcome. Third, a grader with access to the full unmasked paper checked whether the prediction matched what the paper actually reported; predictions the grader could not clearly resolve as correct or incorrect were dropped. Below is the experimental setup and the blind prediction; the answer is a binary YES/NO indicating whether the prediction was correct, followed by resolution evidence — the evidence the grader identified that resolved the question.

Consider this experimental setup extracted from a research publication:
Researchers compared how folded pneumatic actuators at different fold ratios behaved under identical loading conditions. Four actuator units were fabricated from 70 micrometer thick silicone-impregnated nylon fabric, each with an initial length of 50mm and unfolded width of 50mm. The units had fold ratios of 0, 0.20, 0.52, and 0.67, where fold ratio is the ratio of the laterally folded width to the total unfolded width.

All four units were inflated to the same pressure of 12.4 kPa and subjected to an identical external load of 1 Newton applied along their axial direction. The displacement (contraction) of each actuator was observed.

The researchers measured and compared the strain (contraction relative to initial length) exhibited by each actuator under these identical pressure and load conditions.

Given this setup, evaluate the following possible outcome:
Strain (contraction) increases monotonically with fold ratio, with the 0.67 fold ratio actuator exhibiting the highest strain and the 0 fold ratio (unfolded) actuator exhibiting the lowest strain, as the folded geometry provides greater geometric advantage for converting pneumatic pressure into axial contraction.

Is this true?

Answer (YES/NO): YES